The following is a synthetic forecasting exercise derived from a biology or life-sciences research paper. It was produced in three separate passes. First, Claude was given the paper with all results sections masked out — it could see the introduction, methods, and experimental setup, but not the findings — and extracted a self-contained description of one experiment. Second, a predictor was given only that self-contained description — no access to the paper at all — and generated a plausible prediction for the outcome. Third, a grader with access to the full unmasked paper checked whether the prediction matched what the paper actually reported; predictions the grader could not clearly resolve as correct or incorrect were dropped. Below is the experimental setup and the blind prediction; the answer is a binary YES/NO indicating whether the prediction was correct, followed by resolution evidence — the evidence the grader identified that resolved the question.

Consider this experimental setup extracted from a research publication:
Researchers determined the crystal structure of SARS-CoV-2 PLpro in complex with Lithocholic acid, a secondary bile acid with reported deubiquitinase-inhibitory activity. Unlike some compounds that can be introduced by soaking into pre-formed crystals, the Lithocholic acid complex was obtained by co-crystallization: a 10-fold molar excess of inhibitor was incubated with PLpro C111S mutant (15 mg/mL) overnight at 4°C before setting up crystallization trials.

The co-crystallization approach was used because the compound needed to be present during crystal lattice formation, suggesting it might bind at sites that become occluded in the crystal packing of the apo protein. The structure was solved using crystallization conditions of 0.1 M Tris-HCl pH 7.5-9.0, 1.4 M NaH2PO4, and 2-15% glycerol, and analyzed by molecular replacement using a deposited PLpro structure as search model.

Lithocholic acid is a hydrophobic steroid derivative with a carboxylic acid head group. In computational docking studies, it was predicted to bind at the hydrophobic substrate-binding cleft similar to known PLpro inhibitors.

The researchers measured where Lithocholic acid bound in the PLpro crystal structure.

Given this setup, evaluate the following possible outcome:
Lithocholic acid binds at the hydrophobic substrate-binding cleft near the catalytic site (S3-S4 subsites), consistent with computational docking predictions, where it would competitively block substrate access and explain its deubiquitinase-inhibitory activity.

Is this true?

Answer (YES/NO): NO